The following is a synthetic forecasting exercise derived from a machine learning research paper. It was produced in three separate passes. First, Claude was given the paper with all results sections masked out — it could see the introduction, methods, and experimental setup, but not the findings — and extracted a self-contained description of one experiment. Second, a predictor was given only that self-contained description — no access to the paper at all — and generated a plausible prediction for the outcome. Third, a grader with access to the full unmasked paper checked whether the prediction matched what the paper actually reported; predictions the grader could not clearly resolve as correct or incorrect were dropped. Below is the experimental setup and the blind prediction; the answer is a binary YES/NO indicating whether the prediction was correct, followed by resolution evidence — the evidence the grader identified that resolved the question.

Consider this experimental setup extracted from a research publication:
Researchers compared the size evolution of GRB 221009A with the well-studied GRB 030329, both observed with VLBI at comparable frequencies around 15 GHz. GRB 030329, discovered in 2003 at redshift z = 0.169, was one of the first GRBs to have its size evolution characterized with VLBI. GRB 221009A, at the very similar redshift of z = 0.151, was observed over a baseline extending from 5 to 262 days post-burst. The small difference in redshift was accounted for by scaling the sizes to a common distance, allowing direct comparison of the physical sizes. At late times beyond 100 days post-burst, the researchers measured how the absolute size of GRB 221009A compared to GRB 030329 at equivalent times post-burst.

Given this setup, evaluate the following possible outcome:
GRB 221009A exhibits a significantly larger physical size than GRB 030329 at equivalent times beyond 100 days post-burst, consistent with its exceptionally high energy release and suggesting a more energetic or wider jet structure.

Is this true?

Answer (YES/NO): YES